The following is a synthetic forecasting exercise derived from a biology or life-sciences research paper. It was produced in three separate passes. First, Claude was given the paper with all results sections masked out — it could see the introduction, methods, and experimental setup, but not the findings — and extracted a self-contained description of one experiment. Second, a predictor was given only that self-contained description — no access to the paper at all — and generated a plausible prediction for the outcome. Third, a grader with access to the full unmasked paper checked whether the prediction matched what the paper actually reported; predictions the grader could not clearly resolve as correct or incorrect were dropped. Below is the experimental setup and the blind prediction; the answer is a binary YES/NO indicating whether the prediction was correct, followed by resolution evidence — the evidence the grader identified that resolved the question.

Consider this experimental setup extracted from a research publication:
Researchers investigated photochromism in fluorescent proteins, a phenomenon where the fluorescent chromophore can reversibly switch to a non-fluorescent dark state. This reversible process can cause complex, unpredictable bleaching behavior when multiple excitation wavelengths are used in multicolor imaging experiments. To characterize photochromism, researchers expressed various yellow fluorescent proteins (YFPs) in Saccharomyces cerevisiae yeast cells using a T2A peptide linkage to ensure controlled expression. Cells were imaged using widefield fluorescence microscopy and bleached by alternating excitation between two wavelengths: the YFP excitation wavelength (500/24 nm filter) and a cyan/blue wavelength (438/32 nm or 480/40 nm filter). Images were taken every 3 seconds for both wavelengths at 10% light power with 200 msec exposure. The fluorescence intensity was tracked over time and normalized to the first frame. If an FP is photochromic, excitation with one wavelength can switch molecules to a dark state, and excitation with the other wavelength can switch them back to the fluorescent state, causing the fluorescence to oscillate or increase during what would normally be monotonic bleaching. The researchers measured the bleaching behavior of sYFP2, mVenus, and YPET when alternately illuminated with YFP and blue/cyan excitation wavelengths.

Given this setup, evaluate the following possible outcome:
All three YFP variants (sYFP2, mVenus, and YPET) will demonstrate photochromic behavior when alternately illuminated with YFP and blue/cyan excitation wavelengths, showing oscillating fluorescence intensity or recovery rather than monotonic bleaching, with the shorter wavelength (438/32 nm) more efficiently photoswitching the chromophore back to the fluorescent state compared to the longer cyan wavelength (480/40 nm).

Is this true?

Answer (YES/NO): NO